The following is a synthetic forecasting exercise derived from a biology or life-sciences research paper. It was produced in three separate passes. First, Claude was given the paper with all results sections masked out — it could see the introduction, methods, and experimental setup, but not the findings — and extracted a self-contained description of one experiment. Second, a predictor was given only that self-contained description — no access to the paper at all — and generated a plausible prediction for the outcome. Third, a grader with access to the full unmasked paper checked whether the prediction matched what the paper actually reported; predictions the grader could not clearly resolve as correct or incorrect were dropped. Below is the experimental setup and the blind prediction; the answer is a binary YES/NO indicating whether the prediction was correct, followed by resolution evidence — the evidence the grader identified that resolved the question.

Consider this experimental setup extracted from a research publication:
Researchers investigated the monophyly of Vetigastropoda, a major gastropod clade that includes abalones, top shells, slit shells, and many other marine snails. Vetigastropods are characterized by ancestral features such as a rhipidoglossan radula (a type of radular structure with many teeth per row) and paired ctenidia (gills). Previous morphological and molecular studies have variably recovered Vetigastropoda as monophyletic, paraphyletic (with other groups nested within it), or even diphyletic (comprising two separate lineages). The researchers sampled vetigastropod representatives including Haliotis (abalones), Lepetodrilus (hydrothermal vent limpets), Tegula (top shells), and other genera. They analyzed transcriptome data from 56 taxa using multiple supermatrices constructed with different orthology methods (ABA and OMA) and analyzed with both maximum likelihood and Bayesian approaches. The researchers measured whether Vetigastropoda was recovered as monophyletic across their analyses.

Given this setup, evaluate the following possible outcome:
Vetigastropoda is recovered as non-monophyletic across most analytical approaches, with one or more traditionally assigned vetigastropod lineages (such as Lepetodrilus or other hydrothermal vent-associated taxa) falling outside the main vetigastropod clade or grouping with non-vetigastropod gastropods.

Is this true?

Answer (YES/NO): NO